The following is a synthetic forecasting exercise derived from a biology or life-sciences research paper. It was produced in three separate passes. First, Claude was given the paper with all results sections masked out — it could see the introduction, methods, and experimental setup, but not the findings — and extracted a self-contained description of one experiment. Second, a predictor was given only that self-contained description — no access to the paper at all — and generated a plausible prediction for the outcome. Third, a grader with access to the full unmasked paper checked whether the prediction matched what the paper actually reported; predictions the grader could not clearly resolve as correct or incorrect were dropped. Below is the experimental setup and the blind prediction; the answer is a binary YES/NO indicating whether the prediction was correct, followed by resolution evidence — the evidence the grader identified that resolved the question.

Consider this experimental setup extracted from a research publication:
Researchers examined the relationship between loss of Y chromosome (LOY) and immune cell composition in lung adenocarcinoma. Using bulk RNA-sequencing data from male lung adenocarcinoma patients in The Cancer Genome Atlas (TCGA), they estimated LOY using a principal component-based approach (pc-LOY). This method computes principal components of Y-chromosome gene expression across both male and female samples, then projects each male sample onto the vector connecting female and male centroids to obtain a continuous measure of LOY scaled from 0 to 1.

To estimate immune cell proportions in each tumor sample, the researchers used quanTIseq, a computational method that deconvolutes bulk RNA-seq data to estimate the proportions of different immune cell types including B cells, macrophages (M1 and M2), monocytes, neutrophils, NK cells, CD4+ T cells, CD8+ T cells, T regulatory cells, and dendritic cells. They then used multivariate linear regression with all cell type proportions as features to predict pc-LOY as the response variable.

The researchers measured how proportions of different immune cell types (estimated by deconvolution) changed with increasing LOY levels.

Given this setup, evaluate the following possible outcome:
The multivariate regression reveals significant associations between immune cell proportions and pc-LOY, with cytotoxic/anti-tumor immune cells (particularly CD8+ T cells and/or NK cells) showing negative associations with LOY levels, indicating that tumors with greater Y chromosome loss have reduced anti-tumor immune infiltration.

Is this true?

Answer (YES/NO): NO